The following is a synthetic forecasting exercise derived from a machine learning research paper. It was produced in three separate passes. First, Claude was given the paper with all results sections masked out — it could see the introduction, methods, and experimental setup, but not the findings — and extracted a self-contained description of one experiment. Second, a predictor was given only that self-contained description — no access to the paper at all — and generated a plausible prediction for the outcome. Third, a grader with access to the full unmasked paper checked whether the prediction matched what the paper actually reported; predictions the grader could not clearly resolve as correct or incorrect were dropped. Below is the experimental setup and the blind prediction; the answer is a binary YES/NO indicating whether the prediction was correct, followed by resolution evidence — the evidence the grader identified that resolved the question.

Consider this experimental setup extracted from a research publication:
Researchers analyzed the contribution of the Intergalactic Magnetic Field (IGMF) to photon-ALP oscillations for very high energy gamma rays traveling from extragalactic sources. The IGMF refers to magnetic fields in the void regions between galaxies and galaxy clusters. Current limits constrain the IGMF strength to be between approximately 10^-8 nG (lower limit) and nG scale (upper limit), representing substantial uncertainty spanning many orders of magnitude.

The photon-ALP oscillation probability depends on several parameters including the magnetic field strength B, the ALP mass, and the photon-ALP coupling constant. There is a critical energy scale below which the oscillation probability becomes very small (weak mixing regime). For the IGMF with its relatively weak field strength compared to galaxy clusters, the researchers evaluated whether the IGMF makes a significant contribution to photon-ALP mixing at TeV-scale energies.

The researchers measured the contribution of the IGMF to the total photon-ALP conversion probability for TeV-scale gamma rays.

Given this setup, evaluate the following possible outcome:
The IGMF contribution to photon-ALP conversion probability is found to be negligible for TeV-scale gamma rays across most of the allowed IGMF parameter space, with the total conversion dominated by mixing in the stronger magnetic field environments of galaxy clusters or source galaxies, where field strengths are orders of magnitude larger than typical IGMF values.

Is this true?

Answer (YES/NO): YES